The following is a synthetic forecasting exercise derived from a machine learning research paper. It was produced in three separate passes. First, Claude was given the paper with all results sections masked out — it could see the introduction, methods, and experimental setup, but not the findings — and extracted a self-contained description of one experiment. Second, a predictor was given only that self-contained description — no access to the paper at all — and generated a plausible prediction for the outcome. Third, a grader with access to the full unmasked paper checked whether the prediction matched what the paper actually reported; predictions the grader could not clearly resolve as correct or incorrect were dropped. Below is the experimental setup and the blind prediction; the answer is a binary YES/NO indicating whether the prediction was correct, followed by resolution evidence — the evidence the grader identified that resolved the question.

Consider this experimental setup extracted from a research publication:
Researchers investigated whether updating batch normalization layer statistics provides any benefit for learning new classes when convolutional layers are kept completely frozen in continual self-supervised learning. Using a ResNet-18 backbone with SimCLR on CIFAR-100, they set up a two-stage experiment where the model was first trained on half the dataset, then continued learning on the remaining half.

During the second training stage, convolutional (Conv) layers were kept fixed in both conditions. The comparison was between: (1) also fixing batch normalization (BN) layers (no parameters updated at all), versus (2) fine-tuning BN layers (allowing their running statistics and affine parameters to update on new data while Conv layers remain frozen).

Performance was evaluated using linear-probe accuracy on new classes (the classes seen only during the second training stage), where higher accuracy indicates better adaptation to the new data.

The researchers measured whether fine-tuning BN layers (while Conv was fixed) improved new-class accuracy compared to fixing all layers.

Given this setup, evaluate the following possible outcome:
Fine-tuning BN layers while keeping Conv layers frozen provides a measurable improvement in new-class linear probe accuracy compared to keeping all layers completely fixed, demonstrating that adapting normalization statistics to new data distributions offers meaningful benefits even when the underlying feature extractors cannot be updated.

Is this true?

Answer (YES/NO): NO